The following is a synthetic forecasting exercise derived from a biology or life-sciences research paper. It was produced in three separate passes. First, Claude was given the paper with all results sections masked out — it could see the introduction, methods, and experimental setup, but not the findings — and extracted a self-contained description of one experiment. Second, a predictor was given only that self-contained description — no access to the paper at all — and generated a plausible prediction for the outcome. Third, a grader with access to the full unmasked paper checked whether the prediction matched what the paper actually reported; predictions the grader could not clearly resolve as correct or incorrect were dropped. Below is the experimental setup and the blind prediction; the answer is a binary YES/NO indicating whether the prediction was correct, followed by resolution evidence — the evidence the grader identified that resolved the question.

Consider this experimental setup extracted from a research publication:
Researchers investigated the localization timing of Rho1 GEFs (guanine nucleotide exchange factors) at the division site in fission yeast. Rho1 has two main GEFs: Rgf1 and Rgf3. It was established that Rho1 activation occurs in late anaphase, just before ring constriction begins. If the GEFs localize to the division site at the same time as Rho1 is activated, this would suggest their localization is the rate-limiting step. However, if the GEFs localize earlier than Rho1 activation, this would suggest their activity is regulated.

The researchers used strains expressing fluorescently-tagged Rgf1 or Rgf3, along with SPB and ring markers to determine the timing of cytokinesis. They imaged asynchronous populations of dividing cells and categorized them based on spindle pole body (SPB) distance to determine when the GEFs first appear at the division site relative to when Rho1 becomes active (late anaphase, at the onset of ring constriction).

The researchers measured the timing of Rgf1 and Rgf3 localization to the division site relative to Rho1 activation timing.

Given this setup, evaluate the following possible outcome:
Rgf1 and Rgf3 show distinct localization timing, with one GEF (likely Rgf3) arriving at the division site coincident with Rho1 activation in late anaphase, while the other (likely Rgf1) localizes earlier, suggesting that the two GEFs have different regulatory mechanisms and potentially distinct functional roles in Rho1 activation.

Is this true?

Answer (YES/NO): NO